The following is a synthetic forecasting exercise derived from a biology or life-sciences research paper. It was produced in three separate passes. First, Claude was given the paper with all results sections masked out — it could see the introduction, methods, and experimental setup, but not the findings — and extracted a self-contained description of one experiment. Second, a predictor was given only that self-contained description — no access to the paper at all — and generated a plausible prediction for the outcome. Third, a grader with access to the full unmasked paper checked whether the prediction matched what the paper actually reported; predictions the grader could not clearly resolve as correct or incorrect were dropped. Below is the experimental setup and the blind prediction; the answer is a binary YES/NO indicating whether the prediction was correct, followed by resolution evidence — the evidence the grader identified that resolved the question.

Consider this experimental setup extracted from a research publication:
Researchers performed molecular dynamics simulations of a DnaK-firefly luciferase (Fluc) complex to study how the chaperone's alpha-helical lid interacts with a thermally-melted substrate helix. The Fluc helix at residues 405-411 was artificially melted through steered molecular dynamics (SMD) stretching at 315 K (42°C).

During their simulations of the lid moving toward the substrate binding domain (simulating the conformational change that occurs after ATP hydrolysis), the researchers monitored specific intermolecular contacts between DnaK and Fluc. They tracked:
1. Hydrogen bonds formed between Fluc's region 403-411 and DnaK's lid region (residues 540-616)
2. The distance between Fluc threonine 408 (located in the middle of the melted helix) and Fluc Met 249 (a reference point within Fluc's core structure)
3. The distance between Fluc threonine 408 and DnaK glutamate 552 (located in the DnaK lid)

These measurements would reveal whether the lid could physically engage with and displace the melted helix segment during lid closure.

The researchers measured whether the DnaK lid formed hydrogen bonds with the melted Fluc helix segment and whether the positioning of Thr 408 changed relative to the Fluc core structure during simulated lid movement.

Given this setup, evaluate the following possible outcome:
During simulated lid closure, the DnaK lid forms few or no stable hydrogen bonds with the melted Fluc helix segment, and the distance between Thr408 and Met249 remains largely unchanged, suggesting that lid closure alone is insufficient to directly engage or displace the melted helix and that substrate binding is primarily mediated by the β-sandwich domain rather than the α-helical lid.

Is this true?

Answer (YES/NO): NO